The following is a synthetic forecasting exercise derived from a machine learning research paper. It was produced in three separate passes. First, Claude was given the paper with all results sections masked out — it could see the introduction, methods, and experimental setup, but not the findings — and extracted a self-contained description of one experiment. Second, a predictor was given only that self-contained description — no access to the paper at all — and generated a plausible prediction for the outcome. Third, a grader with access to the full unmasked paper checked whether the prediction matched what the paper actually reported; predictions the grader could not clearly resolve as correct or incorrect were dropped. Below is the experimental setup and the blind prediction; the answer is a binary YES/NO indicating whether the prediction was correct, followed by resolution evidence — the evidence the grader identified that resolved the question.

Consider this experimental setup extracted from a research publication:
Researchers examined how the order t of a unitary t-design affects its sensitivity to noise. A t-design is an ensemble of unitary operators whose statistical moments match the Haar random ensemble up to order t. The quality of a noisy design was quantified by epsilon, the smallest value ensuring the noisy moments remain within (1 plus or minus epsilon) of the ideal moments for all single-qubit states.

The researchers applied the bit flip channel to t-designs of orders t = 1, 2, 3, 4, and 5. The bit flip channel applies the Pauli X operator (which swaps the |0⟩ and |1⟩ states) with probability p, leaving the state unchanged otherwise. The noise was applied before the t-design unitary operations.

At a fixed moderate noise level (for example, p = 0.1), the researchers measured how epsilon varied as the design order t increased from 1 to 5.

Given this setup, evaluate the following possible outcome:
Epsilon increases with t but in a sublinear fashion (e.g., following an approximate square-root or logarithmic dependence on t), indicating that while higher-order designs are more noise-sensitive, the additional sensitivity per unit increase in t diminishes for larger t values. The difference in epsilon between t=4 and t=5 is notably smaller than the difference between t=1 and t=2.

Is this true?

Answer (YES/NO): NO